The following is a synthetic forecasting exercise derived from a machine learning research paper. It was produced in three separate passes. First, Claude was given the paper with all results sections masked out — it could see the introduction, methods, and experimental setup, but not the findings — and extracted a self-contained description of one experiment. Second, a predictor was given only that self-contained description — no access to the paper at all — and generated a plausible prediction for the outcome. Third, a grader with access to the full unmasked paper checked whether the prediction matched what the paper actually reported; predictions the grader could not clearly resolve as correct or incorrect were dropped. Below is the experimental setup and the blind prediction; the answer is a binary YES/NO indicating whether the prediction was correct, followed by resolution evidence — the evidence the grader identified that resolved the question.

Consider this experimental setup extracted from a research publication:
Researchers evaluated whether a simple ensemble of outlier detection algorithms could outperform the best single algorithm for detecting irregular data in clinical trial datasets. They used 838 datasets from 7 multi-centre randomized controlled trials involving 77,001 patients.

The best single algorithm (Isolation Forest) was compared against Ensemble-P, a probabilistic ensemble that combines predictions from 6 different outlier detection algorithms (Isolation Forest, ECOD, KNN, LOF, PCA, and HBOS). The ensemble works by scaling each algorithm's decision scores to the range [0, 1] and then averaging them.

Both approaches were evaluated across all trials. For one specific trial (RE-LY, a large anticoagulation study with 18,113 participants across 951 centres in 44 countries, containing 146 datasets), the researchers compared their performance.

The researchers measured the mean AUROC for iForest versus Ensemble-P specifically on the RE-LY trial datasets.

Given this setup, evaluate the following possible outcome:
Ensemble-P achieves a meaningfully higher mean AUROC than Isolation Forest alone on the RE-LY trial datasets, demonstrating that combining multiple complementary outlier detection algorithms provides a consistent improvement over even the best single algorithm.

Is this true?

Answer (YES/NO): NO